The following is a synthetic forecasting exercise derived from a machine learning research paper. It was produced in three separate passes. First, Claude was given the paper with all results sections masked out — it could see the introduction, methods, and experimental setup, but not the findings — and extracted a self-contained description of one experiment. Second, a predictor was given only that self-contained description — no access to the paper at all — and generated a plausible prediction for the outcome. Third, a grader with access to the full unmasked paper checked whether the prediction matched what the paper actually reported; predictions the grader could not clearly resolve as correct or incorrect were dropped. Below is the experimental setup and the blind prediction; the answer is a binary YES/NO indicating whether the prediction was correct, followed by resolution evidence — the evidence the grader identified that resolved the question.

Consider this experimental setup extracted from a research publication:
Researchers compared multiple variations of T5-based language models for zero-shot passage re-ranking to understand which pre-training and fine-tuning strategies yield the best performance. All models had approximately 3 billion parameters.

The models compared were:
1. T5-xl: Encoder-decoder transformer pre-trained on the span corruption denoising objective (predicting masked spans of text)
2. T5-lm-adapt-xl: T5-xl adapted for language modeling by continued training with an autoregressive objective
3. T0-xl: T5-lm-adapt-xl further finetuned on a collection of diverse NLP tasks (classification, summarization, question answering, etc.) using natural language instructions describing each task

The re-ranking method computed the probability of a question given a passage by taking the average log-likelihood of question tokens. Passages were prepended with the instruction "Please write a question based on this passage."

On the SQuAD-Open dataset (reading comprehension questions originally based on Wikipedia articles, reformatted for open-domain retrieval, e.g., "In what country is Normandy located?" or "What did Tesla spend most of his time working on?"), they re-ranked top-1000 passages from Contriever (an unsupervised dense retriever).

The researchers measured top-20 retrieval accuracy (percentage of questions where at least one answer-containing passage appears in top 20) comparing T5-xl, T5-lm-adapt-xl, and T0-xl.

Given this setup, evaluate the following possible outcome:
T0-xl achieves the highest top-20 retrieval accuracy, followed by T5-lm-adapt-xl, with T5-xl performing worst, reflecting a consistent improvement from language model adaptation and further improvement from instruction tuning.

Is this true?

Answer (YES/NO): YES